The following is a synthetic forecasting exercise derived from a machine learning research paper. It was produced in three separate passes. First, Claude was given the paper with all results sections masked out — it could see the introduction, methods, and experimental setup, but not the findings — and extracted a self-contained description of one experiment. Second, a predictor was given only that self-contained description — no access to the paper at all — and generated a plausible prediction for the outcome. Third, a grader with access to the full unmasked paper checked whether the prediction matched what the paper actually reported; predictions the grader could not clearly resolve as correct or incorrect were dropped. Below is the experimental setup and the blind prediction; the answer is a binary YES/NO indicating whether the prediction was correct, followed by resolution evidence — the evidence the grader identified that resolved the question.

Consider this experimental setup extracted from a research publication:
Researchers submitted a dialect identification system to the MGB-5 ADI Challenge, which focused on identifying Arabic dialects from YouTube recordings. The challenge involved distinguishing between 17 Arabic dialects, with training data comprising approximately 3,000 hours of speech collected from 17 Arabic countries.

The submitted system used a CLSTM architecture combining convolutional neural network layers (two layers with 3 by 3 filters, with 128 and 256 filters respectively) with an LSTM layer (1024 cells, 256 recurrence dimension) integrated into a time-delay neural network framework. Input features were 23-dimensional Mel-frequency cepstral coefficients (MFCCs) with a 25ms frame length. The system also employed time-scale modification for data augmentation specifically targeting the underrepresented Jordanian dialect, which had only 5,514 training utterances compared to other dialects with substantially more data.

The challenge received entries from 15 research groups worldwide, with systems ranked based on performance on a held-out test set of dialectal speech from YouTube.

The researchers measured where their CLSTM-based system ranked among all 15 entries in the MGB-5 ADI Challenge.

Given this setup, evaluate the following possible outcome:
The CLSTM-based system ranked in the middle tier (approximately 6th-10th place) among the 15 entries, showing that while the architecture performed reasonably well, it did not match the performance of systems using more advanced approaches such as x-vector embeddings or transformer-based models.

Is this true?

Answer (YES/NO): NO